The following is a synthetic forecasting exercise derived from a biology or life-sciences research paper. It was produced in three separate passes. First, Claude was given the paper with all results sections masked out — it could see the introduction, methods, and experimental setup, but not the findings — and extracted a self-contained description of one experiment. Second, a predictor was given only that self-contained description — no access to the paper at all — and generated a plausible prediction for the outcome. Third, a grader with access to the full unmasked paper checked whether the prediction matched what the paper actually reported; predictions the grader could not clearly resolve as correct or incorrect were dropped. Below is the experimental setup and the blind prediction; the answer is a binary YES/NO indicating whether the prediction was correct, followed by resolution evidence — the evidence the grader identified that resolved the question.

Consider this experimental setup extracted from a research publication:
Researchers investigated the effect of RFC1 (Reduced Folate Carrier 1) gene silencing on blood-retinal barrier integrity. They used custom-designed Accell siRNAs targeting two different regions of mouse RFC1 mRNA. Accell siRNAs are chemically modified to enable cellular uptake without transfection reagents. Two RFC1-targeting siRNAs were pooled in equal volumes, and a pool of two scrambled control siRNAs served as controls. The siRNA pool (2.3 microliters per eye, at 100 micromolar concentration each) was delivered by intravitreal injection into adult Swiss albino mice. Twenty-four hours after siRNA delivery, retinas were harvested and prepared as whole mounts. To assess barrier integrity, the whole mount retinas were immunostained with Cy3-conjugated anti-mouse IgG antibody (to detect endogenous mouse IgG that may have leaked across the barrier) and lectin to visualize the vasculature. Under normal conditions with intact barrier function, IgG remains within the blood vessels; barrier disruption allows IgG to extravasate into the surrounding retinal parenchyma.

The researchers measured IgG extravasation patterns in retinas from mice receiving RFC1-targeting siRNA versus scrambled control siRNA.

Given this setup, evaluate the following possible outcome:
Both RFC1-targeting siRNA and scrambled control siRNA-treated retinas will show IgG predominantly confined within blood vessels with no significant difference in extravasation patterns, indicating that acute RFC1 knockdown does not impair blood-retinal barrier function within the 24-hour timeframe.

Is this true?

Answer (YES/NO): NO